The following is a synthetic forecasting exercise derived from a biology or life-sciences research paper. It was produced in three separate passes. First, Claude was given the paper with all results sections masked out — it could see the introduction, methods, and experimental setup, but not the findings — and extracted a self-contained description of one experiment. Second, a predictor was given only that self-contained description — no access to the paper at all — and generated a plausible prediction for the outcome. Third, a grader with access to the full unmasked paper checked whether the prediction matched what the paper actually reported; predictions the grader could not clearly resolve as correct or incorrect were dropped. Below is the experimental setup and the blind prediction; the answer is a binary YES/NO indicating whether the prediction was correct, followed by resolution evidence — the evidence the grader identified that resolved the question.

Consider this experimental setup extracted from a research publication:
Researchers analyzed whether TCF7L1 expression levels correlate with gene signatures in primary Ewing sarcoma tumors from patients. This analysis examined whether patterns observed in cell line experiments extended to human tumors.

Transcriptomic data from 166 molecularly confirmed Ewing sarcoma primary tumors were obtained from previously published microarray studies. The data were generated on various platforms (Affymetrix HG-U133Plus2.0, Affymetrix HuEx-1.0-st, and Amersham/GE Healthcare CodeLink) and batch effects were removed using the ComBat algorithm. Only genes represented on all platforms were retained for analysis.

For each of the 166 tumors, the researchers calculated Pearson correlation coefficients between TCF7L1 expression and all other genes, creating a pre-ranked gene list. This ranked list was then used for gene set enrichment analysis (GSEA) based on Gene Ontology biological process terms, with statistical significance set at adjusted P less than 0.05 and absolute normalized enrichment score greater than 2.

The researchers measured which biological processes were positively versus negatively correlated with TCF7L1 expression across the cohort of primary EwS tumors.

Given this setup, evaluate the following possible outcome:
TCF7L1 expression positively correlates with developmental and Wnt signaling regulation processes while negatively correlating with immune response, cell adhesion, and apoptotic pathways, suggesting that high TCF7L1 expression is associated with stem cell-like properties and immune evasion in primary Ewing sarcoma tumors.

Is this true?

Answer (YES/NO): NO